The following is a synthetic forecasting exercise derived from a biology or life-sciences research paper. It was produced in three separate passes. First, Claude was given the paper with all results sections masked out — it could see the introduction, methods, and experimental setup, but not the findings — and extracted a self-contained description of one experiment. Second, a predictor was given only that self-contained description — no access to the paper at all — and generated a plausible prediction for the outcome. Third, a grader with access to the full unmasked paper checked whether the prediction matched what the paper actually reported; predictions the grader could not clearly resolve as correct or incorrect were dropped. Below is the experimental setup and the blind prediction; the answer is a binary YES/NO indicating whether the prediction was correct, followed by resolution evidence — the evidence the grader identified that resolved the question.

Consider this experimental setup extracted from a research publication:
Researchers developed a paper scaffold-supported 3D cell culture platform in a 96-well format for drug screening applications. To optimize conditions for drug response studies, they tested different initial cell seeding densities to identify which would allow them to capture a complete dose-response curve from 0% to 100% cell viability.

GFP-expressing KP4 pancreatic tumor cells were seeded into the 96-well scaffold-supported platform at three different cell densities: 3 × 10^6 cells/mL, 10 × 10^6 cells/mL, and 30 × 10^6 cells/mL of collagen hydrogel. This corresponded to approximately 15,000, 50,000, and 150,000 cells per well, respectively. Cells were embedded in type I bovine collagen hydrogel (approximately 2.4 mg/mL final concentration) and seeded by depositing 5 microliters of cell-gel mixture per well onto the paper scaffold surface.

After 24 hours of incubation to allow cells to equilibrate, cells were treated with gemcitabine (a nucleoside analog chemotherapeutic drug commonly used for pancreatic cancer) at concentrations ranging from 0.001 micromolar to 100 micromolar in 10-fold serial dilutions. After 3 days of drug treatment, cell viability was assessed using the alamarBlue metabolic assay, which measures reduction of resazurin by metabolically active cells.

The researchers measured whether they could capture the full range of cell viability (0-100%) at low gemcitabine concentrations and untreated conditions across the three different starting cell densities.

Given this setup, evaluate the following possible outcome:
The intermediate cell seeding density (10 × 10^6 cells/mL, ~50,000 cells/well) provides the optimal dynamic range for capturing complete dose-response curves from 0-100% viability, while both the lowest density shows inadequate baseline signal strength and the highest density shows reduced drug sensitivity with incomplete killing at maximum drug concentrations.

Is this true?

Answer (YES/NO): NO